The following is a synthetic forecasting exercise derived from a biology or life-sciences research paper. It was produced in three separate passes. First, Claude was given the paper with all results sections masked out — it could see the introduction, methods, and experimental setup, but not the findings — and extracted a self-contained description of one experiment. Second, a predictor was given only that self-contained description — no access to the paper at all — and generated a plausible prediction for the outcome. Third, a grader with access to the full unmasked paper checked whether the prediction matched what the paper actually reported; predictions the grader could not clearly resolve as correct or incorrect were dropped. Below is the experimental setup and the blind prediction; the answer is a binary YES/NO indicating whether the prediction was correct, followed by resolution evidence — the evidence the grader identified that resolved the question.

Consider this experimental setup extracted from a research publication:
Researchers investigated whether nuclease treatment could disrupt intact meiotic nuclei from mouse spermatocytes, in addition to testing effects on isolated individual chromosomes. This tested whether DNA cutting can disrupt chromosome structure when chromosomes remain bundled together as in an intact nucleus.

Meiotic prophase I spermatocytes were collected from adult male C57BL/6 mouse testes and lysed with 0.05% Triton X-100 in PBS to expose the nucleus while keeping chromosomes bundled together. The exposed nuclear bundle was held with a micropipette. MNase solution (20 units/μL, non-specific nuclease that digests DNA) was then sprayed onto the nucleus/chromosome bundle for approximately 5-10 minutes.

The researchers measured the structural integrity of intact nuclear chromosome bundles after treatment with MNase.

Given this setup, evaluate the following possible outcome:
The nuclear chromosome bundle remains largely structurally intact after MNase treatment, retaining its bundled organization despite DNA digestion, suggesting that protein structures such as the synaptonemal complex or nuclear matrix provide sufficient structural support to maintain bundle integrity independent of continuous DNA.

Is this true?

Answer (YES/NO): NO